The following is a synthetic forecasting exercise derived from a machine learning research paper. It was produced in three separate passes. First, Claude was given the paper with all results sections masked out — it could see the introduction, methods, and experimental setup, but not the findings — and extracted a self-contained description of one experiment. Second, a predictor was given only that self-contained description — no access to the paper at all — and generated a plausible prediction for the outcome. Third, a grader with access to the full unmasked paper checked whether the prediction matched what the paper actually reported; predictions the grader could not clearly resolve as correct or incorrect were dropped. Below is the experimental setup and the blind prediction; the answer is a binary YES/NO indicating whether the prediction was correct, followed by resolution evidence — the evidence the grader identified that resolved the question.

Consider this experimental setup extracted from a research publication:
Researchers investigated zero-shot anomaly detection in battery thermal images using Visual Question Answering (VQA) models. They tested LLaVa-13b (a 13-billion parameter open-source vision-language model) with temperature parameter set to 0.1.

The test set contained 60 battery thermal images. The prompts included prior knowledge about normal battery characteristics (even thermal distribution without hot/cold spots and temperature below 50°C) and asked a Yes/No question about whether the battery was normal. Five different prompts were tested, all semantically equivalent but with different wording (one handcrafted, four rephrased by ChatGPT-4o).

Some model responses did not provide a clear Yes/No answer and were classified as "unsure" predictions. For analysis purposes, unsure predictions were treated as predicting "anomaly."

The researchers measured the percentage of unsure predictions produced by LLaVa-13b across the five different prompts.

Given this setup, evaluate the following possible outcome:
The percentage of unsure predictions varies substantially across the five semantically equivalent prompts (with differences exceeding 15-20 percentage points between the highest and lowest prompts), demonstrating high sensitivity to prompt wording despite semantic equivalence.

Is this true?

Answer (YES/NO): YES